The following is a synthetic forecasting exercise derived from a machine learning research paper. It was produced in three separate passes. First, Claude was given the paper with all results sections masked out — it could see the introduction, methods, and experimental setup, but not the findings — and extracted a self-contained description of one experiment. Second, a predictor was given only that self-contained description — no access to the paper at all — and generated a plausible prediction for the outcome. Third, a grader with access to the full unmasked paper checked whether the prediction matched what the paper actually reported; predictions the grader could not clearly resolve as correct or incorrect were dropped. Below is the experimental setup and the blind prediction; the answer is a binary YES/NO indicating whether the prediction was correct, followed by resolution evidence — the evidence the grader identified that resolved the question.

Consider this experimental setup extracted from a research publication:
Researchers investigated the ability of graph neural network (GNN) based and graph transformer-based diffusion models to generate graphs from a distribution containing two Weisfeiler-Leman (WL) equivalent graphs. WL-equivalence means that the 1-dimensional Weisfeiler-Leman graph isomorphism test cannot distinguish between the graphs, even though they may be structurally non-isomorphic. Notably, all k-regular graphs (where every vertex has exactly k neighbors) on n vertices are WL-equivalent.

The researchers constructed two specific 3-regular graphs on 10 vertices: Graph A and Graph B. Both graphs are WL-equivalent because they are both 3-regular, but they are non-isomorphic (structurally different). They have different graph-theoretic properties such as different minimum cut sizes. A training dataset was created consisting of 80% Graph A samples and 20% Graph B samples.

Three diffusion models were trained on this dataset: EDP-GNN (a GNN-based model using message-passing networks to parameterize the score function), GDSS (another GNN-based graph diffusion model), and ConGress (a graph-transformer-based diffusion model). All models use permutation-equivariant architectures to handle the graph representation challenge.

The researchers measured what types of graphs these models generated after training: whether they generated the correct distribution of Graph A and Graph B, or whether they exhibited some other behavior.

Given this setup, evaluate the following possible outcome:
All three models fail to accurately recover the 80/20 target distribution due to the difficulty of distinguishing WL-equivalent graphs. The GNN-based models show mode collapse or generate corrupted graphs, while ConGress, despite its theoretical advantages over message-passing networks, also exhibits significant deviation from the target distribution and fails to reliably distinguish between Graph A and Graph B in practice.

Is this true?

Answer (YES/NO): NO